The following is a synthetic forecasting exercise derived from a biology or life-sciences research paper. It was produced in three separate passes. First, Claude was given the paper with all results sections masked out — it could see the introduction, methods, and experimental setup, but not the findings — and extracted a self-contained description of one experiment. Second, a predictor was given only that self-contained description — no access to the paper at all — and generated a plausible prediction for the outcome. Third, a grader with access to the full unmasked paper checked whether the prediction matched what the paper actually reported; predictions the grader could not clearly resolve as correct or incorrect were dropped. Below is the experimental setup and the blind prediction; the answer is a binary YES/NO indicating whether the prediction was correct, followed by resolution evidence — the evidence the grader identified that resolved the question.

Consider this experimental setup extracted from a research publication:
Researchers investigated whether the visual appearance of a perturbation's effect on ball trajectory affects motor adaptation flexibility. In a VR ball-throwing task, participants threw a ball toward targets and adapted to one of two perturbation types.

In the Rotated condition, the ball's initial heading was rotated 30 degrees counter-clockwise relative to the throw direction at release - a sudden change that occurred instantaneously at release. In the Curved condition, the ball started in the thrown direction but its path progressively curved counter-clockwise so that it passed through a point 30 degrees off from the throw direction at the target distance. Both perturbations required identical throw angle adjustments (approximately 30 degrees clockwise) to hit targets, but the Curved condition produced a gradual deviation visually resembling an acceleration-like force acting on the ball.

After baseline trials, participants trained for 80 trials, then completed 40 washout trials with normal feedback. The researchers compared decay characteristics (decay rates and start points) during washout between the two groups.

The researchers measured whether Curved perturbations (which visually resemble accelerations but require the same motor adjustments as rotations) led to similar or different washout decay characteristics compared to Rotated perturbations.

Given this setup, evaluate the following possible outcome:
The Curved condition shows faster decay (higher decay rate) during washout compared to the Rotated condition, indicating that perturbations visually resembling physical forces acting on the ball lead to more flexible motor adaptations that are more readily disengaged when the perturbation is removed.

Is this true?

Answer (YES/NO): YES